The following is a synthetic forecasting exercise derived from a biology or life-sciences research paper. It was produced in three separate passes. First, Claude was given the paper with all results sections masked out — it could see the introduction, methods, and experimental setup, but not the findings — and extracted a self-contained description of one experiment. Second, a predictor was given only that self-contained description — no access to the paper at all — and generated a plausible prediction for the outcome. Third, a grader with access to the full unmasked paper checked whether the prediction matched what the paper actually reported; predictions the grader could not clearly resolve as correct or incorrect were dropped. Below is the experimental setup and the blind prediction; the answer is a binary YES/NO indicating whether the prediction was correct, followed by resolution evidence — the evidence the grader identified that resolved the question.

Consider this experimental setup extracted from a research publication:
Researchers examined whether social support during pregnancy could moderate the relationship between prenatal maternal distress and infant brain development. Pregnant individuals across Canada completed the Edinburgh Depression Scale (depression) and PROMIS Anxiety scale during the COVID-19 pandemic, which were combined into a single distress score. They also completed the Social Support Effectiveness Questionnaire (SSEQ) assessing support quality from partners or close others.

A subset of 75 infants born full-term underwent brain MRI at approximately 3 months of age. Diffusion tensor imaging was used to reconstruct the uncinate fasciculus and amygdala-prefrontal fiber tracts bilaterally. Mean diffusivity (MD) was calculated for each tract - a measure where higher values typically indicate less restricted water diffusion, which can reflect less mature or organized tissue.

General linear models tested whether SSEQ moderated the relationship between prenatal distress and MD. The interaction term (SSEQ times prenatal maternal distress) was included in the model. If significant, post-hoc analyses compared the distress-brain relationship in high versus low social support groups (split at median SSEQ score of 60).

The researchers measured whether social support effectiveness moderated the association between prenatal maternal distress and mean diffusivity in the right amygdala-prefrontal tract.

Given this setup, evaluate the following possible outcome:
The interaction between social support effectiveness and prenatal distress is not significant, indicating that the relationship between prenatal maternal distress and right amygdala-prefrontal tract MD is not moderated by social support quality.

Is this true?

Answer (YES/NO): YES